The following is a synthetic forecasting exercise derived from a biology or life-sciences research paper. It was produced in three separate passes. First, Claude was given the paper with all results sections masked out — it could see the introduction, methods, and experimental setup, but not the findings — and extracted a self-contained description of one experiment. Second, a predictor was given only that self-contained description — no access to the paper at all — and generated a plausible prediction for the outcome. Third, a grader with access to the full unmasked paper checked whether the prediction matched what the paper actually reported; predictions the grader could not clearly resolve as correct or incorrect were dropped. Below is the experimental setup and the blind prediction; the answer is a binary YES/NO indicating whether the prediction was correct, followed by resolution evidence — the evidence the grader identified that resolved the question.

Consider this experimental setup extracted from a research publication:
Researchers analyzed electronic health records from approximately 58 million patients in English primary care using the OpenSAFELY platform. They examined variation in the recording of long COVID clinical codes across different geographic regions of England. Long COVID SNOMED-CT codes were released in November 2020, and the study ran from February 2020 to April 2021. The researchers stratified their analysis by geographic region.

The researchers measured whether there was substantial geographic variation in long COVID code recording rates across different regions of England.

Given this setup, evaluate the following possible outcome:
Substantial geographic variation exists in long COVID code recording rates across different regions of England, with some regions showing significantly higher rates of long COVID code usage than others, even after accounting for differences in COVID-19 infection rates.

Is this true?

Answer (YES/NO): YES